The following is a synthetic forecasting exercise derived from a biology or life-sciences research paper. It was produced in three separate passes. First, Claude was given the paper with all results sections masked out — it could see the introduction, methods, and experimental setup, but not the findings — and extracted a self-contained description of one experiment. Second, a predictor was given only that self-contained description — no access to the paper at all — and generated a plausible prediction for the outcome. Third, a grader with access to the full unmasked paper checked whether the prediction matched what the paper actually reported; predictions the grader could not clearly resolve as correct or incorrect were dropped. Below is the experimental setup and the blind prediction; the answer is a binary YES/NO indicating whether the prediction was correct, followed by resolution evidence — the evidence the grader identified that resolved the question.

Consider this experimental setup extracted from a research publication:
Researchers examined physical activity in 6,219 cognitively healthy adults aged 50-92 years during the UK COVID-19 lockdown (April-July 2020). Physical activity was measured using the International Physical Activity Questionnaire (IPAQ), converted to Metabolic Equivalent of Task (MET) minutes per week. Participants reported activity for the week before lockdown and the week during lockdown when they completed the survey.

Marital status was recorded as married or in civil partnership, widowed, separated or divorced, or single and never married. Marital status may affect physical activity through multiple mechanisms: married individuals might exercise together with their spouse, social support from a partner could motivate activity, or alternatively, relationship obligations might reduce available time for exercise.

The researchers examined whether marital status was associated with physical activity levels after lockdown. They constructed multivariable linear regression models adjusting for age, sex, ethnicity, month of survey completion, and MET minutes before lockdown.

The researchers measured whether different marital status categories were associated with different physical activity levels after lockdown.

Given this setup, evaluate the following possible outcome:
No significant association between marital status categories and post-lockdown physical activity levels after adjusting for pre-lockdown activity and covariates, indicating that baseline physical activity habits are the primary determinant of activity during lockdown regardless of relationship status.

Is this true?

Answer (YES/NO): NO